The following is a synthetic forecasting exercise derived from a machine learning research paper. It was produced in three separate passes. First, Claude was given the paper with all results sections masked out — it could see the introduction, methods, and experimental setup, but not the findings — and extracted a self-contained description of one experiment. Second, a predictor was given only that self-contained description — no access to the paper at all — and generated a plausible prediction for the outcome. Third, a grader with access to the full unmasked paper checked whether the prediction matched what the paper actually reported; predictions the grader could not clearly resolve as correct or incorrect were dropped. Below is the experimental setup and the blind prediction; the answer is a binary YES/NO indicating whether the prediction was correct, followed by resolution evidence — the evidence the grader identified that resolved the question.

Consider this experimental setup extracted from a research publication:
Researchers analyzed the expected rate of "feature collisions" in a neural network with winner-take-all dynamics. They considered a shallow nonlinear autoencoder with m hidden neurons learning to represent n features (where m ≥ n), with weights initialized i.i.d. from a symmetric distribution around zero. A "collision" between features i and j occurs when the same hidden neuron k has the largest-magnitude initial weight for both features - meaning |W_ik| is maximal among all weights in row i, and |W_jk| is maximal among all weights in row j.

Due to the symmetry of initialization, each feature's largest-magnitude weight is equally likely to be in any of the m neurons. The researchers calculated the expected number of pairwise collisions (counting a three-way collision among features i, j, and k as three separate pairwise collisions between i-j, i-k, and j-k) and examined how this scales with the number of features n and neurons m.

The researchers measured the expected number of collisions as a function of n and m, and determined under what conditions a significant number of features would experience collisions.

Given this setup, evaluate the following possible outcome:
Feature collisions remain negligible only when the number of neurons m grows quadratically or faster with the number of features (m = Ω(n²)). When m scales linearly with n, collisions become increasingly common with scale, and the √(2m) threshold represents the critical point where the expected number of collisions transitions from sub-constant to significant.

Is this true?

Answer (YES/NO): NO